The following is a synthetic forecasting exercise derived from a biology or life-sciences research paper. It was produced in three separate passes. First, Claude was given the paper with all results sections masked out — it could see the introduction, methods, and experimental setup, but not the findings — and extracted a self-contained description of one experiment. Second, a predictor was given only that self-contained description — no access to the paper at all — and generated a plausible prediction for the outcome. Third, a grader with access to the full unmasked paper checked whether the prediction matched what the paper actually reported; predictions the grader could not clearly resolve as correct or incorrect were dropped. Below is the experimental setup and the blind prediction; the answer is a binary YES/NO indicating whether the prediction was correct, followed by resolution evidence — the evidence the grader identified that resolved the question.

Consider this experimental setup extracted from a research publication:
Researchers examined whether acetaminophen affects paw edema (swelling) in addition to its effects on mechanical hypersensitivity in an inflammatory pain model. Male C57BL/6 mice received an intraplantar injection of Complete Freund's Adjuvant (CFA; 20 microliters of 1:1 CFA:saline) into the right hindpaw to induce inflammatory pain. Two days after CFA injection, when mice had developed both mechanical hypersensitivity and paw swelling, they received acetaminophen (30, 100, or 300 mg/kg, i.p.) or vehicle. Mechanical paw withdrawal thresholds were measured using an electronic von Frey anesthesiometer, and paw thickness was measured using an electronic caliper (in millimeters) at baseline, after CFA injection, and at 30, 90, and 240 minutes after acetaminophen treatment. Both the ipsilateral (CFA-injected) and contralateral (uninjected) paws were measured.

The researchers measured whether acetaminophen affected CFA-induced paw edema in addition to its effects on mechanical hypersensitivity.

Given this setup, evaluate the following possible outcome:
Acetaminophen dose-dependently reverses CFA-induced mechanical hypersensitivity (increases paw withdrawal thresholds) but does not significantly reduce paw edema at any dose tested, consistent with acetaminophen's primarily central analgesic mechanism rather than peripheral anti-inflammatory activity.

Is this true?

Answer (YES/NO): YES